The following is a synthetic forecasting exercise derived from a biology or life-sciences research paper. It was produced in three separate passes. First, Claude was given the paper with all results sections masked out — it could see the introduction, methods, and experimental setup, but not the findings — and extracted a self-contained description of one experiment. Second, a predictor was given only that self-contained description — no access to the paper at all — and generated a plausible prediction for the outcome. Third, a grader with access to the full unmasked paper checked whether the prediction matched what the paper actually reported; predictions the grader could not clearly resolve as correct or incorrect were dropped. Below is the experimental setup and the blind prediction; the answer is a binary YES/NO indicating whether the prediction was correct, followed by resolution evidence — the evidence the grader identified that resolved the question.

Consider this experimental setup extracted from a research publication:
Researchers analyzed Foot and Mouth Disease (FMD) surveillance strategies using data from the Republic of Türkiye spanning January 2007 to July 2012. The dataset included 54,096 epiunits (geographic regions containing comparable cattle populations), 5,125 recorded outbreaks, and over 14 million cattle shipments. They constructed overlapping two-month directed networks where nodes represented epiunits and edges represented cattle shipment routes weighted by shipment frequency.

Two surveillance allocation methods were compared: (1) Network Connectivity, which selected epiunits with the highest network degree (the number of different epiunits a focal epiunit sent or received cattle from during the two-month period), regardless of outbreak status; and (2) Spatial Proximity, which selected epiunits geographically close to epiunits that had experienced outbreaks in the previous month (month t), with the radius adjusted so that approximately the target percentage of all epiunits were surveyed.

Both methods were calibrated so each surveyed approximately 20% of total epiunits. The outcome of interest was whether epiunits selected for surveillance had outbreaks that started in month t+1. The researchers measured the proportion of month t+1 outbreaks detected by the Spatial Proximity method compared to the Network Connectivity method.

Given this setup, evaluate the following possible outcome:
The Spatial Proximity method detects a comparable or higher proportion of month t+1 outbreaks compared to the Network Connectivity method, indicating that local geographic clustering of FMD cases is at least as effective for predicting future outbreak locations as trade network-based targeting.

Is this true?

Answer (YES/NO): NO